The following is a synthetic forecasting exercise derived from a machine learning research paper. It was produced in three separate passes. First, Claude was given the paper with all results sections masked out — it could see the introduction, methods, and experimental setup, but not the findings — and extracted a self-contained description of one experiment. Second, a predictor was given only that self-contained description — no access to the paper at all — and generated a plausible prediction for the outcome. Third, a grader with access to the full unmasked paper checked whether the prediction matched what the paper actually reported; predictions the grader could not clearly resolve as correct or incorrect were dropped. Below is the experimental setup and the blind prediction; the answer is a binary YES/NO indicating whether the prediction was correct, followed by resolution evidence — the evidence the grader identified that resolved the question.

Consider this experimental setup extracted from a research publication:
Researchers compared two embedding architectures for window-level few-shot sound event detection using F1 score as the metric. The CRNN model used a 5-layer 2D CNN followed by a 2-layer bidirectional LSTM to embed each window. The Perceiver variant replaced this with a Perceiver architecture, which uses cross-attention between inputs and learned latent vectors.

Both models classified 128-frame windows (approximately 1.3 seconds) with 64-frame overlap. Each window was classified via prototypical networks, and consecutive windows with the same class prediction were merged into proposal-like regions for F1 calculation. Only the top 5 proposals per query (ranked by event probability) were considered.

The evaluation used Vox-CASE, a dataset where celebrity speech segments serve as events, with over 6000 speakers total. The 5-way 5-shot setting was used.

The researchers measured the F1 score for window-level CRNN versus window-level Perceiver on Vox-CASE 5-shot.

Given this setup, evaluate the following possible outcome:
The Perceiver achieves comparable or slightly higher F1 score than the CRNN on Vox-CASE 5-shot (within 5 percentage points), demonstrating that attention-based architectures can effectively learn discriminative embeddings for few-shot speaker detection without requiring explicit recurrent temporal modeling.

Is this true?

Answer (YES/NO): NO